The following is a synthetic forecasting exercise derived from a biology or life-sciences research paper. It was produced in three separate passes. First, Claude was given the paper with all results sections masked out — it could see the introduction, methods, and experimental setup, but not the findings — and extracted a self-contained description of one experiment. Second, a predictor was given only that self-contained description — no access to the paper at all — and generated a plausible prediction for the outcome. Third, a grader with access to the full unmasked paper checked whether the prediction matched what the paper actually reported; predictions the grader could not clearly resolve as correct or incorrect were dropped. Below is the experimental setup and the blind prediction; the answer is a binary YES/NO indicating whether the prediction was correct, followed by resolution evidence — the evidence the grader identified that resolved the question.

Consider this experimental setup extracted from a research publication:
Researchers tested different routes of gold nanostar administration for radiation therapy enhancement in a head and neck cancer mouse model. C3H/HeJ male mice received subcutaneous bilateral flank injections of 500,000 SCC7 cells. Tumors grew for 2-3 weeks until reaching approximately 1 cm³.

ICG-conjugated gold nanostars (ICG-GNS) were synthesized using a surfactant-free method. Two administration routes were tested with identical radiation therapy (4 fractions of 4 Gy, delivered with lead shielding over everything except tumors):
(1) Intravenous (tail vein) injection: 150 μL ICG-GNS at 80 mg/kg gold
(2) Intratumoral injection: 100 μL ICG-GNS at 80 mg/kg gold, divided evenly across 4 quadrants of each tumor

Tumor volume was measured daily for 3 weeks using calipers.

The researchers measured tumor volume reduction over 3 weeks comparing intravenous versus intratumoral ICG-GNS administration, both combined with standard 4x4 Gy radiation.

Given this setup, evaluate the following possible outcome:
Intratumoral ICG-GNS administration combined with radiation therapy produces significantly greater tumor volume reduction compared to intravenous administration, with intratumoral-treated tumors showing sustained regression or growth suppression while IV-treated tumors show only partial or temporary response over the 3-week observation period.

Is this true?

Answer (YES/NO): NO